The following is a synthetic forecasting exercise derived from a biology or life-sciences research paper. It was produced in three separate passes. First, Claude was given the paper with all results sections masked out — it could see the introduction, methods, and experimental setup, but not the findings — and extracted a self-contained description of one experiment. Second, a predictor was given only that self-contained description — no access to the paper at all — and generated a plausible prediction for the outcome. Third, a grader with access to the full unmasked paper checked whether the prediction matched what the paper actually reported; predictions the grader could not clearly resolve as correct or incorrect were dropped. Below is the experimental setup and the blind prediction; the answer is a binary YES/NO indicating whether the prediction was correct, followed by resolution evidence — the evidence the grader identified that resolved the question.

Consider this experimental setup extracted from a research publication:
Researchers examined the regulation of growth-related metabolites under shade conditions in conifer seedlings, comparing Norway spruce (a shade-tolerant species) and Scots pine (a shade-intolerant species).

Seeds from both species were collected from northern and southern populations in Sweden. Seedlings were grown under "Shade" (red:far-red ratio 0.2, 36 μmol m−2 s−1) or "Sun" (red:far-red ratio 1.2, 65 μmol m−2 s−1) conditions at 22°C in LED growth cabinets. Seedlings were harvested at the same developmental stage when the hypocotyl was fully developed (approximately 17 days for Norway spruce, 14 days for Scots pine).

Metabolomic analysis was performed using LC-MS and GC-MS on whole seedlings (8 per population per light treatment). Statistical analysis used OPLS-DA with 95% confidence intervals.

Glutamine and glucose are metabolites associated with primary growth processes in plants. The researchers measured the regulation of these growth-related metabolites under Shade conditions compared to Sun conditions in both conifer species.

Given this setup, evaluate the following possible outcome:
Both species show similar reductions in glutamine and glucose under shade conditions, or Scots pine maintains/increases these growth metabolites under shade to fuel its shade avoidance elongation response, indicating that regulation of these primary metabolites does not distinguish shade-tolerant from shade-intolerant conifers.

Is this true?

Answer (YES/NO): NO